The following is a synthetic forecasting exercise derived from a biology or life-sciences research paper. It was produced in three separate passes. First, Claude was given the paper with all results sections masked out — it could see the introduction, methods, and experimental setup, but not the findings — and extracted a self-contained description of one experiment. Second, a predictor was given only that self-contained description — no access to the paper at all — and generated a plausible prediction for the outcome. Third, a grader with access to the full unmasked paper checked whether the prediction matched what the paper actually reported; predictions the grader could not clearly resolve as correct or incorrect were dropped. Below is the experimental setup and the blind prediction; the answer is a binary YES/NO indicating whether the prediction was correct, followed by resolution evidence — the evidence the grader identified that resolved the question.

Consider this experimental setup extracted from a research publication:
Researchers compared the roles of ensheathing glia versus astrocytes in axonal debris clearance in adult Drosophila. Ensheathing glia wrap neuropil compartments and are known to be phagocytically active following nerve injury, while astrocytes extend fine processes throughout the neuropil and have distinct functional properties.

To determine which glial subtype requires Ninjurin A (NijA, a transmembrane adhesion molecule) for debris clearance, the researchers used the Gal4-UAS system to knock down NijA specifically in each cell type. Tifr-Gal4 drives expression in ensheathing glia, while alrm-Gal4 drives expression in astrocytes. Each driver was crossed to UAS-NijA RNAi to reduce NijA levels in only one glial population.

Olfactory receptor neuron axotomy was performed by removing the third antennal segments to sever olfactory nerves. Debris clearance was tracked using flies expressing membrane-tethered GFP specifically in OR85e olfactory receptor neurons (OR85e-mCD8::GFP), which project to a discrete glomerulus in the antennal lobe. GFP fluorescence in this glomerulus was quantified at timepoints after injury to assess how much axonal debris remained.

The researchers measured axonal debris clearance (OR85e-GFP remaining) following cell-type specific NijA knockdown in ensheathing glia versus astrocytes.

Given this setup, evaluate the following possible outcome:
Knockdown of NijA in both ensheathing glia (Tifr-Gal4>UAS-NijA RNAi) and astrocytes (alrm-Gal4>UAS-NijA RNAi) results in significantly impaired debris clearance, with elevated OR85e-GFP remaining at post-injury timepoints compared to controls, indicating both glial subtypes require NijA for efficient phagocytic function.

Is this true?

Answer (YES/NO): NO